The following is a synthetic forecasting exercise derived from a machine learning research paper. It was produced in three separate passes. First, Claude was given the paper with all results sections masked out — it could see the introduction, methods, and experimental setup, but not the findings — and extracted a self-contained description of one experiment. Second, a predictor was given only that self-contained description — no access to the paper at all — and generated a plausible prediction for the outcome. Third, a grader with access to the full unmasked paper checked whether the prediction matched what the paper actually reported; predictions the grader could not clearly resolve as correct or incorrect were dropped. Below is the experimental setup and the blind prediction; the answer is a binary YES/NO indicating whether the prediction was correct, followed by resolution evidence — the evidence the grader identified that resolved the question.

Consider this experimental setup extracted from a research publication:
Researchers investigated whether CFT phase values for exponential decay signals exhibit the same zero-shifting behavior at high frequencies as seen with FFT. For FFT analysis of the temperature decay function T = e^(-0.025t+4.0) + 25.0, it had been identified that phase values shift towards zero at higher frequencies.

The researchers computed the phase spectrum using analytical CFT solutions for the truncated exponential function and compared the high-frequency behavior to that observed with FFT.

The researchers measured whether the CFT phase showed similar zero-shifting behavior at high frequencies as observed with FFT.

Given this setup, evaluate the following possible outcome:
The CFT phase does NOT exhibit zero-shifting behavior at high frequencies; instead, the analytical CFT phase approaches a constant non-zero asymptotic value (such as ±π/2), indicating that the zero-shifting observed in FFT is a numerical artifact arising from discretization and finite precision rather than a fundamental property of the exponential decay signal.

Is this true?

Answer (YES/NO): YES